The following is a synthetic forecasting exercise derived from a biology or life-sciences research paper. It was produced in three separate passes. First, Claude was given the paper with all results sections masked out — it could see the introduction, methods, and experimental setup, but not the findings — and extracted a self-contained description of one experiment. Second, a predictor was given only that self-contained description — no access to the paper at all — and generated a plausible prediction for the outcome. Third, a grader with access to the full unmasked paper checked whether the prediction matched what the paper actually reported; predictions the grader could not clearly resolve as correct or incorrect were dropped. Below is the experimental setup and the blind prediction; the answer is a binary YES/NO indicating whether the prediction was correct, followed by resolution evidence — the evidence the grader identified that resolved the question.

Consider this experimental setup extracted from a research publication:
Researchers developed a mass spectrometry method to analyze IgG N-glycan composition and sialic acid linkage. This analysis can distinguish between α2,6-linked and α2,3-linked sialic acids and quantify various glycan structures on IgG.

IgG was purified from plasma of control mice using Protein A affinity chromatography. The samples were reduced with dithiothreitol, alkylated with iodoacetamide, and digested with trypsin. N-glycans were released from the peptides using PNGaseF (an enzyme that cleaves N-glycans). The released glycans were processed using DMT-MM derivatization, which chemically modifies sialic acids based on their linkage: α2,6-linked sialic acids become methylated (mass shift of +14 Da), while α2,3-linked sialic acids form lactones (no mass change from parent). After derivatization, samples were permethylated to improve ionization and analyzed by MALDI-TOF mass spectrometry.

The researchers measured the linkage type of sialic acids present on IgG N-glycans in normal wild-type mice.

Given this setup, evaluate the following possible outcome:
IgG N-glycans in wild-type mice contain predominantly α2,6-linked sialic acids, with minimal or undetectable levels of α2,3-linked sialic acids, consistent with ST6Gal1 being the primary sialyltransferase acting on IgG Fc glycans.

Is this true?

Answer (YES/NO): NO